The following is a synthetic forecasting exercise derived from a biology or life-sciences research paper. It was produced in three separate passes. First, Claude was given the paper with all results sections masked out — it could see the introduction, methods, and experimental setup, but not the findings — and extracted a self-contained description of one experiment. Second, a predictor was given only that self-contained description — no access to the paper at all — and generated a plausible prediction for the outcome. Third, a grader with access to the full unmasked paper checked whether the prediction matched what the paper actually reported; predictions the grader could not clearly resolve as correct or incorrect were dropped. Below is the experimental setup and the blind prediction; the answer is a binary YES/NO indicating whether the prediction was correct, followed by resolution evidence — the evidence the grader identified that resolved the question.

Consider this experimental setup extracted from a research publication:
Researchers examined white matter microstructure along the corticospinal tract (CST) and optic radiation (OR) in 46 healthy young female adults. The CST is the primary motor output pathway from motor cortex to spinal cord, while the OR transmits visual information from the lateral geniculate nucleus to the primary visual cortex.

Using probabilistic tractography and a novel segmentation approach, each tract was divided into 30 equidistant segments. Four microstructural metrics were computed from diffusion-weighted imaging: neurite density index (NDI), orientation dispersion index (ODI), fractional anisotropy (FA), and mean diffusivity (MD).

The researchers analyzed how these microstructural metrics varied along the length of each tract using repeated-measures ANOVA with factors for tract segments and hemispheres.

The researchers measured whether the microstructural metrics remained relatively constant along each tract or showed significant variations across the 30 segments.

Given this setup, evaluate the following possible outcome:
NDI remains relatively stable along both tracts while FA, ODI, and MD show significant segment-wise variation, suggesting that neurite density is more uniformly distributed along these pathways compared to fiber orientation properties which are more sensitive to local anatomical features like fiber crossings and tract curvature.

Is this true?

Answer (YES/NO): NO